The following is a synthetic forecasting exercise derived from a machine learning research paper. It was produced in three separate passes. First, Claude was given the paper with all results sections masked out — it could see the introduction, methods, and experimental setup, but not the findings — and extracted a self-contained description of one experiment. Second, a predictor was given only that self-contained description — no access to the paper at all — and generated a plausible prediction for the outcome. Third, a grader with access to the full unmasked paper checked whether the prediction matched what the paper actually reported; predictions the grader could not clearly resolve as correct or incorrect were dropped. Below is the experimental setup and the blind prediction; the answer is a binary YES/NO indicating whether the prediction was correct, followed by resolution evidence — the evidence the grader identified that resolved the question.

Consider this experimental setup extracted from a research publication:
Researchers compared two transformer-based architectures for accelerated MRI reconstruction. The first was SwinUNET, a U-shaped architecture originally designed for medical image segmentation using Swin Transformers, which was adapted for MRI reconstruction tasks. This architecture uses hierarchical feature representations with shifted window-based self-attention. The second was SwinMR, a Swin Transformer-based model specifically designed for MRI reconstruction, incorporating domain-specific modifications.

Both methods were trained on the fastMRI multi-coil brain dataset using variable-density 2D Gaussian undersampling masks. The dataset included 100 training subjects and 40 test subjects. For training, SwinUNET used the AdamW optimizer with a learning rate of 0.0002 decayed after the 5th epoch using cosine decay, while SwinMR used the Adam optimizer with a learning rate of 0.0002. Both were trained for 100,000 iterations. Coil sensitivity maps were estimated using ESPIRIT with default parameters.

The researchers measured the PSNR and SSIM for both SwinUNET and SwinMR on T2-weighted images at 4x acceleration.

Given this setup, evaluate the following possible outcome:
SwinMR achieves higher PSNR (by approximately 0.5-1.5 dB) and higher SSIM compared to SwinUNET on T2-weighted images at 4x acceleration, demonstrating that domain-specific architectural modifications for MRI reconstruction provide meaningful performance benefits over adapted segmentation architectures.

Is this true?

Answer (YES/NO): YES